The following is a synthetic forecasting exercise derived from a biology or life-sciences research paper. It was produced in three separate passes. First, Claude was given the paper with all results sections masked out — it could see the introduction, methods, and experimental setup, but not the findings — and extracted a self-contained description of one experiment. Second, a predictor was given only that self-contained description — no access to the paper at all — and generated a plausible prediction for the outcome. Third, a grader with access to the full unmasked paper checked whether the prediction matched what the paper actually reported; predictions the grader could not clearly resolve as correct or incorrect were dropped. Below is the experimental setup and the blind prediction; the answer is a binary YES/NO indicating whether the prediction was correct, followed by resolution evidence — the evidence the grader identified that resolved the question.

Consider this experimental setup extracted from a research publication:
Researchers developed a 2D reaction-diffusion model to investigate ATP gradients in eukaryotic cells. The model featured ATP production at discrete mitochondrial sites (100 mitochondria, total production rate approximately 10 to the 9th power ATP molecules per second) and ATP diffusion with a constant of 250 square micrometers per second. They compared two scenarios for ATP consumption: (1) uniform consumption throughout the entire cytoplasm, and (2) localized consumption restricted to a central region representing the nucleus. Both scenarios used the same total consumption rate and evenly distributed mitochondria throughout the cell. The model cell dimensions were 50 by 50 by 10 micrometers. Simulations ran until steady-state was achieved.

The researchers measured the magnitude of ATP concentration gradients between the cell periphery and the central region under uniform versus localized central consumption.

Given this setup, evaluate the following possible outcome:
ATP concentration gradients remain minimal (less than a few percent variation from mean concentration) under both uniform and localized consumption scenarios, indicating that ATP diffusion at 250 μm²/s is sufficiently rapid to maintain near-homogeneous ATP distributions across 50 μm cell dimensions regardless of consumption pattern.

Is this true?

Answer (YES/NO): NO